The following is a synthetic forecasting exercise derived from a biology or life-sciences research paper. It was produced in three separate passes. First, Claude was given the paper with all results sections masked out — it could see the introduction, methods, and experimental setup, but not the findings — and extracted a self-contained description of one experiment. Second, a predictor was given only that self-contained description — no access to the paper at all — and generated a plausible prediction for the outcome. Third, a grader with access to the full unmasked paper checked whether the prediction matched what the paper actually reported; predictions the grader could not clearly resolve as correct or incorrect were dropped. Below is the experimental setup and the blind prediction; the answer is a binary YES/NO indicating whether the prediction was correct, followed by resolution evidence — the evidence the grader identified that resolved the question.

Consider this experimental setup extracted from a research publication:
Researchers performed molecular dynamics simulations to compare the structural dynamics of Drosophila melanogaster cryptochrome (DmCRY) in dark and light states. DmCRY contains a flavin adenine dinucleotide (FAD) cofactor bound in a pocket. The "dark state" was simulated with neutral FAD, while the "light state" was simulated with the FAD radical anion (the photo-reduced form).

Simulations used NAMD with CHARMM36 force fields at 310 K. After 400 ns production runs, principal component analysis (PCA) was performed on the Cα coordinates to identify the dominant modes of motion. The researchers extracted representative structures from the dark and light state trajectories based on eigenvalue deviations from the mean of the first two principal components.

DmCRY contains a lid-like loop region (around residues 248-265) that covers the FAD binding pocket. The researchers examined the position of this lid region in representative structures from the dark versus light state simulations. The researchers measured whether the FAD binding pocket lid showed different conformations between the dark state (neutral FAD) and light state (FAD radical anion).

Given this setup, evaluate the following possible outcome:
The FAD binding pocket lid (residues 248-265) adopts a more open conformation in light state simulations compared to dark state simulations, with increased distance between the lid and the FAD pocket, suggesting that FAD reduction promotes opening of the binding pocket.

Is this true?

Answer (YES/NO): NO